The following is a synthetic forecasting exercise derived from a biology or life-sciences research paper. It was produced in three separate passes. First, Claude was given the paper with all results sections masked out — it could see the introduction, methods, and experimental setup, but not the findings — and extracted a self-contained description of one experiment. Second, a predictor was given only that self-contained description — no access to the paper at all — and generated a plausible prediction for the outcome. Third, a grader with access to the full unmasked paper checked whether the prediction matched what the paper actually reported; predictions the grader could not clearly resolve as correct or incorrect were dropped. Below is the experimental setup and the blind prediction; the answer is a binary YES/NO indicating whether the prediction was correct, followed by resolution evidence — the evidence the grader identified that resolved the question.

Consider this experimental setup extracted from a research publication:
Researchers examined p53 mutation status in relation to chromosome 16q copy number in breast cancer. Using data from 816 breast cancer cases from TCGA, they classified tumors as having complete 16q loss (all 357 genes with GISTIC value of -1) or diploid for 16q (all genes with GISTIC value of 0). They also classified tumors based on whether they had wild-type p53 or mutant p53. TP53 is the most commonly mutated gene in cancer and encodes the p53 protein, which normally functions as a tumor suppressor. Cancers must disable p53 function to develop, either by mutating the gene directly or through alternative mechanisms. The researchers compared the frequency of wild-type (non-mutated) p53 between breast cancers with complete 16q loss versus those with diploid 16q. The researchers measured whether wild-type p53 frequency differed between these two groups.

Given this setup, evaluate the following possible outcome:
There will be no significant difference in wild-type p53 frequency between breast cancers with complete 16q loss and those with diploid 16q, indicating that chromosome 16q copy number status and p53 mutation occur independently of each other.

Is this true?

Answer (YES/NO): NO